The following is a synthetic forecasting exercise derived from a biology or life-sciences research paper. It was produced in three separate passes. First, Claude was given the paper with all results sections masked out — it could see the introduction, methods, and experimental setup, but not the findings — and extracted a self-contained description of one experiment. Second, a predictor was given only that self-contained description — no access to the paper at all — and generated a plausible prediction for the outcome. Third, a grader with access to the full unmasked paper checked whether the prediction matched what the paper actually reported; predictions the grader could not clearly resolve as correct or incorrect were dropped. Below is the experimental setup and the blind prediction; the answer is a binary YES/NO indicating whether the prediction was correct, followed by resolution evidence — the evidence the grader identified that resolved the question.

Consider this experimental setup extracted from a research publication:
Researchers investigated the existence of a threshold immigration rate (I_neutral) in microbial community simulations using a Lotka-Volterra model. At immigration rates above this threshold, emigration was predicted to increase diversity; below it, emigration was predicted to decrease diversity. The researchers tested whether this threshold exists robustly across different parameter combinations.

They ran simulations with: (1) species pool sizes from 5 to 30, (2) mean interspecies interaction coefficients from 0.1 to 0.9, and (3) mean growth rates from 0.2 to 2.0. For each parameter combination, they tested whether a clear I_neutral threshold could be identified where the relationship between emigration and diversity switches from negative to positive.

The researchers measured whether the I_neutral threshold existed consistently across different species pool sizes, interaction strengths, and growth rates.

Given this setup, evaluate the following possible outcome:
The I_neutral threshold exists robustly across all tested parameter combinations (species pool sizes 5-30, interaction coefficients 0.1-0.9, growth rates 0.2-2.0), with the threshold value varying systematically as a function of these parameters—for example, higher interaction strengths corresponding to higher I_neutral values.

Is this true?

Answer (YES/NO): NO